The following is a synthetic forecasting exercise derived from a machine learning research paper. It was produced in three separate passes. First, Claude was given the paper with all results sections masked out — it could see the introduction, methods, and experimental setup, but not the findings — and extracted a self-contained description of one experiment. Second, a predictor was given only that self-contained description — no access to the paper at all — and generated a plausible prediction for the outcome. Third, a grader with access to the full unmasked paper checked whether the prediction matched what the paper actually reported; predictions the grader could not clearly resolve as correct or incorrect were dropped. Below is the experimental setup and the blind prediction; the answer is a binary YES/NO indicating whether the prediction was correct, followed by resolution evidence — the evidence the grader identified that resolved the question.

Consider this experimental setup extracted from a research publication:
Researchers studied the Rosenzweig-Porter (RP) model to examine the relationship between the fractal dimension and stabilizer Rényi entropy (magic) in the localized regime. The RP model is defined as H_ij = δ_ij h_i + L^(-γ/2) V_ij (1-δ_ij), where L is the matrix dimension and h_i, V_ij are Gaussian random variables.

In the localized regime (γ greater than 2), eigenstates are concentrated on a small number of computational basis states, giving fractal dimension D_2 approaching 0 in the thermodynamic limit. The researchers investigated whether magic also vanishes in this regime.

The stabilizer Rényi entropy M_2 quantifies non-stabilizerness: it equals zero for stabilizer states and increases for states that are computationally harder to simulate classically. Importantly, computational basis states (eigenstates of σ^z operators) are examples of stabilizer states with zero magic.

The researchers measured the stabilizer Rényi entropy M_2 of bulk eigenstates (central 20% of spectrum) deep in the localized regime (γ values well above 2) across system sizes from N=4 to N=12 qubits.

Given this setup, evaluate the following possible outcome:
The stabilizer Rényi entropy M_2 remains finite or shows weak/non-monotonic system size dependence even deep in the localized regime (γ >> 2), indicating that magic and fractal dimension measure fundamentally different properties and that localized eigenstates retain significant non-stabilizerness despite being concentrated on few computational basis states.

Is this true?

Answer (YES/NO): NO